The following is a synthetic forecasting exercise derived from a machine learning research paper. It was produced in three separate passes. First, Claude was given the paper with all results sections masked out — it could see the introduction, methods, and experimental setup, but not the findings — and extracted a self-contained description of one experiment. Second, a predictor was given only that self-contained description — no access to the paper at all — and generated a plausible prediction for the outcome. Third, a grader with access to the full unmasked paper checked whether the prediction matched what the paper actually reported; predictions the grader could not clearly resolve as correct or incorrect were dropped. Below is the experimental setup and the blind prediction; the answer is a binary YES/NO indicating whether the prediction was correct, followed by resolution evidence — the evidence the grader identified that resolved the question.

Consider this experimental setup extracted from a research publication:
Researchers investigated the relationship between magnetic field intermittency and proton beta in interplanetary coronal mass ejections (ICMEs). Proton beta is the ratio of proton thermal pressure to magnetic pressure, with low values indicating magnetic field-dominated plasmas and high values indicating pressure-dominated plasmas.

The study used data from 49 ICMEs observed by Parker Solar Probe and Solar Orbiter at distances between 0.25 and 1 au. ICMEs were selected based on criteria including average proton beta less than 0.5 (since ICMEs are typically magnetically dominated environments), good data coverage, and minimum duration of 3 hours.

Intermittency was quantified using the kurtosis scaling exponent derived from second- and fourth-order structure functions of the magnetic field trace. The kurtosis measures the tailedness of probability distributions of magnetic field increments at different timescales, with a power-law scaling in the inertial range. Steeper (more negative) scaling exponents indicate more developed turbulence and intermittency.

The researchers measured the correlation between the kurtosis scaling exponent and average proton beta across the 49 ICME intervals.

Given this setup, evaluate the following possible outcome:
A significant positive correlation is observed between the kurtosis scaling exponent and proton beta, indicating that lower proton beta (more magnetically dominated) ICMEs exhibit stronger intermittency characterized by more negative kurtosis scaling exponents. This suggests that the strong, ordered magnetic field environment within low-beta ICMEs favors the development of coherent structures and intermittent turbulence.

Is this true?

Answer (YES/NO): NO